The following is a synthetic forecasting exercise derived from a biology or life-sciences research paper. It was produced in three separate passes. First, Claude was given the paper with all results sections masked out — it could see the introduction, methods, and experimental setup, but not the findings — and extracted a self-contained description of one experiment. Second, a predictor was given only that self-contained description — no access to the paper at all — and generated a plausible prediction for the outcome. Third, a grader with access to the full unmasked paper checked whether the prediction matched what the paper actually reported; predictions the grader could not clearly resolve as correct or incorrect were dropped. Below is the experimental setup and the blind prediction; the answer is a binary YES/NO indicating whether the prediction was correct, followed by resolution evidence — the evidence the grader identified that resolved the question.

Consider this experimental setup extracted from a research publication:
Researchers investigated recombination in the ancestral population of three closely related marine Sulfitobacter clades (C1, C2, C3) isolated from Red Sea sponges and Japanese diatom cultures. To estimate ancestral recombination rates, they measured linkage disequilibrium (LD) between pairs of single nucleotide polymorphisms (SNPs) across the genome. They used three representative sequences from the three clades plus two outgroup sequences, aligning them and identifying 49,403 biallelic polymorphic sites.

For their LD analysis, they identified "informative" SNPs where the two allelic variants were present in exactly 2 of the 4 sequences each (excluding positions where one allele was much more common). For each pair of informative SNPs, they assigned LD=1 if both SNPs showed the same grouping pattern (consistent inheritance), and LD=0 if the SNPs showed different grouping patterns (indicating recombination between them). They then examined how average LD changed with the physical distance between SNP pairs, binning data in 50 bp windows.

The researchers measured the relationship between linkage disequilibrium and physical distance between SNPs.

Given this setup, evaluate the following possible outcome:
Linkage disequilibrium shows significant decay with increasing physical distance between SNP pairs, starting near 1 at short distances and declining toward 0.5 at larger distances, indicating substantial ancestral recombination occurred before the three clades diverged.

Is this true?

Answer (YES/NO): NO